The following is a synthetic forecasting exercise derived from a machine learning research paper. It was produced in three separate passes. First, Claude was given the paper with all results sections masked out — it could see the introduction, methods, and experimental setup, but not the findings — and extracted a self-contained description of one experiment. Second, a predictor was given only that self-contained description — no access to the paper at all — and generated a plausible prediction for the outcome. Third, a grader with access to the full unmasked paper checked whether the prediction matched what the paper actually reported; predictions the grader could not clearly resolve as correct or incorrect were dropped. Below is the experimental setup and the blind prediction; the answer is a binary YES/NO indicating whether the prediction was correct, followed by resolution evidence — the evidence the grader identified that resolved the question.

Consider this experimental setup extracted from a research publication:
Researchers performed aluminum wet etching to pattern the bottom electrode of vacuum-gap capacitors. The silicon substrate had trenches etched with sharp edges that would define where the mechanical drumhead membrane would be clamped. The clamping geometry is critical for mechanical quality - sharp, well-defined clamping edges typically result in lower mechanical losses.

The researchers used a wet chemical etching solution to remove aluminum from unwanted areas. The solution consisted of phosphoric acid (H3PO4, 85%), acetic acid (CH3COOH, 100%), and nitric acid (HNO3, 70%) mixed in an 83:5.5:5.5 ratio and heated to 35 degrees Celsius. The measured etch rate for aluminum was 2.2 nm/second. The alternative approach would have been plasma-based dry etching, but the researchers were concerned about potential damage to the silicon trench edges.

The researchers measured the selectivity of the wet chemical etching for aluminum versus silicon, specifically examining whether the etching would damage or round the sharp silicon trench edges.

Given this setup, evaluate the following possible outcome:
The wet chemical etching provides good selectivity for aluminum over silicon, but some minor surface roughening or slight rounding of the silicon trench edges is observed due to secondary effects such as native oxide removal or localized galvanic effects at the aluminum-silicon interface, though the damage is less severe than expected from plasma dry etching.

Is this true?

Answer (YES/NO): NO